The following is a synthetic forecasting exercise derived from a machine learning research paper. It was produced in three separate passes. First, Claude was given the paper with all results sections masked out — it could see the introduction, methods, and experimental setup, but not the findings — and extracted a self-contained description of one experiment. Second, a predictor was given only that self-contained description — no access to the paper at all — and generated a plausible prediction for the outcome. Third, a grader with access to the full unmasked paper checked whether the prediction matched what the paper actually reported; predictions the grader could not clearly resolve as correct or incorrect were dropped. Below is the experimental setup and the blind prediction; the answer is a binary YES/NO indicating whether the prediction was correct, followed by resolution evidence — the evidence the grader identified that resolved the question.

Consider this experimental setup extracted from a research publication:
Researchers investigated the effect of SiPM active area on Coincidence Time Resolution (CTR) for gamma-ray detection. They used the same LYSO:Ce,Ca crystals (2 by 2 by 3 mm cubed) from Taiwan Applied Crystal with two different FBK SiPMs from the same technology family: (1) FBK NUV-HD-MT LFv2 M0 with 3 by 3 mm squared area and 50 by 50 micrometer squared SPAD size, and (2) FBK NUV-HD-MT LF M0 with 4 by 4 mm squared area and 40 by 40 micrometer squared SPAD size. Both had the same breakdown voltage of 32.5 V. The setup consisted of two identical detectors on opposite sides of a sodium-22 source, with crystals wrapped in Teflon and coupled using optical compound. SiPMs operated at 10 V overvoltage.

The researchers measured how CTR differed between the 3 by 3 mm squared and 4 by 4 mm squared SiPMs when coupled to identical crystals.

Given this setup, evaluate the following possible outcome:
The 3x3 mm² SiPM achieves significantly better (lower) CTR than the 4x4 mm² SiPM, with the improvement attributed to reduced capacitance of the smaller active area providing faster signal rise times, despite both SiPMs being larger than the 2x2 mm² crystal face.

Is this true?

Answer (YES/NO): NO